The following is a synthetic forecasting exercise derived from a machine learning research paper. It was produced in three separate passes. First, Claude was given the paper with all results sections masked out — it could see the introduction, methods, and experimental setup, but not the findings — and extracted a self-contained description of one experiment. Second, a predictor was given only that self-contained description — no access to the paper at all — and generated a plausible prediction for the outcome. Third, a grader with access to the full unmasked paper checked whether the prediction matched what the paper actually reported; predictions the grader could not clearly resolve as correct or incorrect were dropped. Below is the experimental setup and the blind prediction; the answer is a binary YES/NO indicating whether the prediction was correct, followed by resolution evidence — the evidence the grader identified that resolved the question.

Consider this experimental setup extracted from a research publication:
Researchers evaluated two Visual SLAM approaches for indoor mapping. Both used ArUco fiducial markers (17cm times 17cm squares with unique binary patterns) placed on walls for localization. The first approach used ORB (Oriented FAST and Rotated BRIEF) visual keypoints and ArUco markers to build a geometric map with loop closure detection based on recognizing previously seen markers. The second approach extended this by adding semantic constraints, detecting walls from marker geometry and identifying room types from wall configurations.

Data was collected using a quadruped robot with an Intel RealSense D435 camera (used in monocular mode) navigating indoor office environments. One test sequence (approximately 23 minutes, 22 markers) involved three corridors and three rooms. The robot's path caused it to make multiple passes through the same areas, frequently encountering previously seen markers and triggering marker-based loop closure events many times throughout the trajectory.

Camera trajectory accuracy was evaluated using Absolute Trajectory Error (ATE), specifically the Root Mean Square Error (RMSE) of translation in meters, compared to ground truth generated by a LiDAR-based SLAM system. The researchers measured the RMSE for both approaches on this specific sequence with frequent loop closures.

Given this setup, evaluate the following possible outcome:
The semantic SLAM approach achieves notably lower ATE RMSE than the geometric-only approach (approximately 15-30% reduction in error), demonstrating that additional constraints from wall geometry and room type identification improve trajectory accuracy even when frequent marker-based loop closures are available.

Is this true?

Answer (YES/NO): NO